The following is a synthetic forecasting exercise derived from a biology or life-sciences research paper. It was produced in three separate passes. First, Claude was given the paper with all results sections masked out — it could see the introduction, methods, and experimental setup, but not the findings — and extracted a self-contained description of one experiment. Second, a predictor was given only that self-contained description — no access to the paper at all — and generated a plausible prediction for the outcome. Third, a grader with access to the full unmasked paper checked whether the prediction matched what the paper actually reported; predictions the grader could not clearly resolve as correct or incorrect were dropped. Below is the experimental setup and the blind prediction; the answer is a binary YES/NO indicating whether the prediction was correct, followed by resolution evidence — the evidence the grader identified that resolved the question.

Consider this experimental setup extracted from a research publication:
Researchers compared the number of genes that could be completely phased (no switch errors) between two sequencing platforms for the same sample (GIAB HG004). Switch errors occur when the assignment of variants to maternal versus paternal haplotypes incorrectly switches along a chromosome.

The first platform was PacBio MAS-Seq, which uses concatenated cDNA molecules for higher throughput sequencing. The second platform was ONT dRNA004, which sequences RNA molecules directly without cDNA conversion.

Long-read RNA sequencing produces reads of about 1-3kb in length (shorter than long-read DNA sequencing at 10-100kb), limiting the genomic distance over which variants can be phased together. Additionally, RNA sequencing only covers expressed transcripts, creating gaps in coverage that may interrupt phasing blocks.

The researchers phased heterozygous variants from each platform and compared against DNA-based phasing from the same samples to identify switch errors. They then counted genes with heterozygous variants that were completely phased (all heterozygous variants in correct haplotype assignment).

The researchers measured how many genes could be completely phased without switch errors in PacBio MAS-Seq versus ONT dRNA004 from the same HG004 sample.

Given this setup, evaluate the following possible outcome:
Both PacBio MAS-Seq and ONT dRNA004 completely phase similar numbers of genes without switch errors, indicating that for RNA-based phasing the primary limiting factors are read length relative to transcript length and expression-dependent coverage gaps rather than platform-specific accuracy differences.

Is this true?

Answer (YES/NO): NO